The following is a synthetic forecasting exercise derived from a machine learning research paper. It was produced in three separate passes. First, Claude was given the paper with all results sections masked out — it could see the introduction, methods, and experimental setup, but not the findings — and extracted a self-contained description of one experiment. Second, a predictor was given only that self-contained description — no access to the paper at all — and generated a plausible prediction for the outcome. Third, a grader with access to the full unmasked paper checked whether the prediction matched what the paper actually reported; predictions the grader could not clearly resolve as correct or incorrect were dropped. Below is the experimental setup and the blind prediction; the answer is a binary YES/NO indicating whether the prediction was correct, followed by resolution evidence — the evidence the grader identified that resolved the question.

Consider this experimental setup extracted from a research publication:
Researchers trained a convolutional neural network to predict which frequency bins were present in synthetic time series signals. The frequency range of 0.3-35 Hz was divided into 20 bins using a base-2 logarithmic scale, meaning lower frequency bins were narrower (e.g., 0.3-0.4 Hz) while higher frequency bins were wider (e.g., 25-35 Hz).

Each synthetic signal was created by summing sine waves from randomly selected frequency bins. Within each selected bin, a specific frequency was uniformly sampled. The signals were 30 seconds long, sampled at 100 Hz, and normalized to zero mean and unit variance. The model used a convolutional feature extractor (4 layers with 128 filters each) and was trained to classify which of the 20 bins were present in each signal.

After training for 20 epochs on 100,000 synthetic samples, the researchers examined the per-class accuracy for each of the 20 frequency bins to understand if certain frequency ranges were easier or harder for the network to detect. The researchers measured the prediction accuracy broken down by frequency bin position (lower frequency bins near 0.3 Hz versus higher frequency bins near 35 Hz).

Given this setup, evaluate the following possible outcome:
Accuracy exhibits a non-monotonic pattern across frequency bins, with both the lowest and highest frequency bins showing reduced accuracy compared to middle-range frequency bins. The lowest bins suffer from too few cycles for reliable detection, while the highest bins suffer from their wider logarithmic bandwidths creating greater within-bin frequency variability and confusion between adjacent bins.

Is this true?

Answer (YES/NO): NO